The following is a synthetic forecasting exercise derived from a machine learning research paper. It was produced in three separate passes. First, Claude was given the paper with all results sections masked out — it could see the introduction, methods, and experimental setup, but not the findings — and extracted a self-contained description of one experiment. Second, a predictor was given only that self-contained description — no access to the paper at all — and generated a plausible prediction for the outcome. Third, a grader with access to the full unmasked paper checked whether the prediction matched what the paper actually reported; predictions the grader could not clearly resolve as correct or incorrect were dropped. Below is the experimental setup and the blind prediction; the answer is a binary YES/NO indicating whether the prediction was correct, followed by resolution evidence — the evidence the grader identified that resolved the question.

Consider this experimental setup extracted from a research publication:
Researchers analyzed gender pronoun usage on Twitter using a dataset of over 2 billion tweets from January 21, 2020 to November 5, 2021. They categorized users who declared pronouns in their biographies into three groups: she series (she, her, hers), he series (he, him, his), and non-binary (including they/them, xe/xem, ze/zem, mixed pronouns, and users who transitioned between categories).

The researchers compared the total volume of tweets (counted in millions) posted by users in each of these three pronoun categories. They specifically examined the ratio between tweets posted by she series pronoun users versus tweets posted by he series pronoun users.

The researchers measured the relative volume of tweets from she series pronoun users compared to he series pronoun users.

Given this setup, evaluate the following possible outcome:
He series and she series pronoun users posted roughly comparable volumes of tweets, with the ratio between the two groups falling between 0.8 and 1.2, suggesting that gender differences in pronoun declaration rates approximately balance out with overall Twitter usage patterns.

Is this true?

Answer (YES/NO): NO